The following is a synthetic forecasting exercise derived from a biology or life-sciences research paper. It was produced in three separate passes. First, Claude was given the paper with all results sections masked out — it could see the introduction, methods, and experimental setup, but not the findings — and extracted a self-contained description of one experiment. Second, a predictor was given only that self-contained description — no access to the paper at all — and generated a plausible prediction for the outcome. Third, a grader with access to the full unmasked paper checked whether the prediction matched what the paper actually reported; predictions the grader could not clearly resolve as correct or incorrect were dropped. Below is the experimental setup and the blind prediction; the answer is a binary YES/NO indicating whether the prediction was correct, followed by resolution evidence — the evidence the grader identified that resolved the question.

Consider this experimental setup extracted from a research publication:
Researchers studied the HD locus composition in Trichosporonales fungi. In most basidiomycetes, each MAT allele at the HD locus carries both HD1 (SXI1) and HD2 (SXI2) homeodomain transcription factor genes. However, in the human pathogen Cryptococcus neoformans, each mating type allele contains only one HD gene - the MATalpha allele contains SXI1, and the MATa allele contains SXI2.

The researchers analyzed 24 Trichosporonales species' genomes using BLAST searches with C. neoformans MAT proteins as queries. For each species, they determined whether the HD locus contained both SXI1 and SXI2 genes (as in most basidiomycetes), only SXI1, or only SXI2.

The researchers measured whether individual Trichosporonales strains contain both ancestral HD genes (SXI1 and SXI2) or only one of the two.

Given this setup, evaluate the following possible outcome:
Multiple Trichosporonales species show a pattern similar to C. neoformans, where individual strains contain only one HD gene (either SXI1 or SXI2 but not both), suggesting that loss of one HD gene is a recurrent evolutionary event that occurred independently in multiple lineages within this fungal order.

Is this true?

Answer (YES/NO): NO